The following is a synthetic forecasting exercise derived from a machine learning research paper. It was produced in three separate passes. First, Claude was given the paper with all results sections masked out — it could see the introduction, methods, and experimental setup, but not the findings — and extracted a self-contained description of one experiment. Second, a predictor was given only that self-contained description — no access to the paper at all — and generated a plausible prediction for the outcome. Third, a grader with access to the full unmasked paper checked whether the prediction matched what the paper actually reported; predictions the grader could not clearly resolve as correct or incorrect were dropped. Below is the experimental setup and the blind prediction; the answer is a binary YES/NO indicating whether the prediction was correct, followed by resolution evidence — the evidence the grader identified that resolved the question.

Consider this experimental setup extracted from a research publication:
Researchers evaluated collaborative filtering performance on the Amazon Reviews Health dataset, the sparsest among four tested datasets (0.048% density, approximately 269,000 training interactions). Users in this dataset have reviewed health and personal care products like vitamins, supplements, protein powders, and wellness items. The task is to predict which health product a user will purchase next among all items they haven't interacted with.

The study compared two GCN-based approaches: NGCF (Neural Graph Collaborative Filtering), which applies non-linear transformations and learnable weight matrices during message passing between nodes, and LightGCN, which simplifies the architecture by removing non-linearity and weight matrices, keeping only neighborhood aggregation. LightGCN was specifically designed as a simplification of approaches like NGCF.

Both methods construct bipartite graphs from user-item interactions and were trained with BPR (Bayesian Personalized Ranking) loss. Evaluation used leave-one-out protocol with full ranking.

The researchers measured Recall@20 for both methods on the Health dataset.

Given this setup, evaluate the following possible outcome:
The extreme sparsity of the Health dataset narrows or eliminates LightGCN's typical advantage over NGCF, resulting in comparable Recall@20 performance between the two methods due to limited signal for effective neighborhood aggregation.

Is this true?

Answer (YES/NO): YES